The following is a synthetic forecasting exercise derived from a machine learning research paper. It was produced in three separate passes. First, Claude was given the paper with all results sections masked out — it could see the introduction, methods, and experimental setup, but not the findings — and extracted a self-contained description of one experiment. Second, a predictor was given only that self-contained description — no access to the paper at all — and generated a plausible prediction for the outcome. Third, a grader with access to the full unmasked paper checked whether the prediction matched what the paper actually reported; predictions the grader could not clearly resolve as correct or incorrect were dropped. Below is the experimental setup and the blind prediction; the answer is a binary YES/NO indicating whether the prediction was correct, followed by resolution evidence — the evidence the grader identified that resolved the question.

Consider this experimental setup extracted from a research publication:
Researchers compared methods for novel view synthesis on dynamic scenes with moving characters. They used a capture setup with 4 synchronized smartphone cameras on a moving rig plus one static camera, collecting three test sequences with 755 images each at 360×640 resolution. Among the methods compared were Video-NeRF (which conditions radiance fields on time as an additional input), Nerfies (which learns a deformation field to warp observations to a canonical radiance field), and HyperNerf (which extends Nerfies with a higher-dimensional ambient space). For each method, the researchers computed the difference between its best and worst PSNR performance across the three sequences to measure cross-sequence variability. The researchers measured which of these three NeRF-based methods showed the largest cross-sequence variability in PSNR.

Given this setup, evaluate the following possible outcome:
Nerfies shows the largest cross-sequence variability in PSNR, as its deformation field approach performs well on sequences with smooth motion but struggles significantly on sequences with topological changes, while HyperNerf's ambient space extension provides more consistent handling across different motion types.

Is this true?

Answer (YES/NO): YES